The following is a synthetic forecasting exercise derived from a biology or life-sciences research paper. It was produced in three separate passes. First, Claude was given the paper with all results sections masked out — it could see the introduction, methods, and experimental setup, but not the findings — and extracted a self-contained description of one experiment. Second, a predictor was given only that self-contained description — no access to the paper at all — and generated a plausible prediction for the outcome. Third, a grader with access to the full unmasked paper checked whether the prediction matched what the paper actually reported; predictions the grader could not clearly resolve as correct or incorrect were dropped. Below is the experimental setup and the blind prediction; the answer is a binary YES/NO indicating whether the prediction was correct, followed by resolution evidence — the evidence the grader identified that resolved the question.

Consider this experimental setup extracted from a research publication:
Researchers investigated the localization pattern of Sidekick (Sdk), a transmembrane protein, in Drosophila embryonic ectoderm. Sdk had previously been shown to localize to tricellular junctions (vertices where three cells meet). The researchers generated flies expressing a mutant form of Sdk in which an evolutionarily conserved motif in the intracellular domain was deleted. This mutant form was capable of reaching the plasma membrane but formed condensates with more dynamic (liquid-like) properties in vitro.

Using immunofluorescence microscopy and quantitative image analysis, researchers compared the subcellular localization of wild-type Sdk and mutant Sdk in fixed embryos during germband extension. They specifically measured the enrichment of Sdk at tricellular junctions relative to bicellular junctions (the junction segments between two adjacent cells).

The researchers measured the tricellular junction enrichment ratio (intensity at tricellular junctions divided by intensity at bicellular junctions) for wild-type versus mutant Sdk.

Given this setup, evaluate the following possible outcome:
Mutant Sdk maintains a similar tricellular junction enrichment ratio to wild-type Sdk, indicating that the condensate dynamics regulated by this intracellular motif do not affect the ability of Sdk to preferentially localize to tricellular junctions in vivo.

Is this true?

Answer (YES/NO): NO